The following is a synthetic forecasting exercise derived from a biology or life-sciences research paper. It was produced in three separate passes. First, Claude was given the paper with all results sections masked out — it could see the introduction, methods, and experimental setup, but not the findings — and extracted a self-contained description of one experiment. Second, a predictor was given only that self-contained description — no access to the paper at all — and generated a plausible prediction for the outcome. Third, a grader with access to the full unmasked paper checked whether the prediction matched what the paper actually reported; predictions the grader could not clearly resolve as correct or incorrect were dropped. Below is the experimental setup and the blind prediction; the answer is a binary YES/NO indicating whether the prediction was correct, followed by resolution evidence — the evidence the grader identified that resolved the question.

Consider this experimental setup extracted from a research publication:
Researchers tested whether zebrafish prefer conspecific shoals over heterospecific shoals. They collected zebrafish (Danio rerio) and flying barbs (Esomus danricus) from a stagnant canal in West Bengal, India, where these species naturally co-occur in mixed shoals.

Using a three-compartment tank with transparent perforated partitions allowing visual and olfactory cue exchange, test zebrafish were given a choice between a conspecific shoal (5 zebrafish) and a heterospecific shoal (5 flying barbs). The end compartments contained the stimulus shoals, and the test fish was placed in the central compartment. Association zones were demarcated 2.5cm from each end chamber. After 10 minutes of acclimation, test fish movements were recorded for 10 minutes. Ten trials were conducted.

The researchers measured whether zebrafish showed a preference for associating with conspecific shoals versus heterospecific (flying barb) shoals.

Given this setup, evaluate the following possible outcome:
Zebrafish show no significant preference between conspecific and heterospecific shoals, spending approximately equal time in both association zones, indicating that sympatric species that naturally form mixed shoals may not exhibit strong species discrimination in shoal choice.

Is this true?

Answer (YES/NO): NO